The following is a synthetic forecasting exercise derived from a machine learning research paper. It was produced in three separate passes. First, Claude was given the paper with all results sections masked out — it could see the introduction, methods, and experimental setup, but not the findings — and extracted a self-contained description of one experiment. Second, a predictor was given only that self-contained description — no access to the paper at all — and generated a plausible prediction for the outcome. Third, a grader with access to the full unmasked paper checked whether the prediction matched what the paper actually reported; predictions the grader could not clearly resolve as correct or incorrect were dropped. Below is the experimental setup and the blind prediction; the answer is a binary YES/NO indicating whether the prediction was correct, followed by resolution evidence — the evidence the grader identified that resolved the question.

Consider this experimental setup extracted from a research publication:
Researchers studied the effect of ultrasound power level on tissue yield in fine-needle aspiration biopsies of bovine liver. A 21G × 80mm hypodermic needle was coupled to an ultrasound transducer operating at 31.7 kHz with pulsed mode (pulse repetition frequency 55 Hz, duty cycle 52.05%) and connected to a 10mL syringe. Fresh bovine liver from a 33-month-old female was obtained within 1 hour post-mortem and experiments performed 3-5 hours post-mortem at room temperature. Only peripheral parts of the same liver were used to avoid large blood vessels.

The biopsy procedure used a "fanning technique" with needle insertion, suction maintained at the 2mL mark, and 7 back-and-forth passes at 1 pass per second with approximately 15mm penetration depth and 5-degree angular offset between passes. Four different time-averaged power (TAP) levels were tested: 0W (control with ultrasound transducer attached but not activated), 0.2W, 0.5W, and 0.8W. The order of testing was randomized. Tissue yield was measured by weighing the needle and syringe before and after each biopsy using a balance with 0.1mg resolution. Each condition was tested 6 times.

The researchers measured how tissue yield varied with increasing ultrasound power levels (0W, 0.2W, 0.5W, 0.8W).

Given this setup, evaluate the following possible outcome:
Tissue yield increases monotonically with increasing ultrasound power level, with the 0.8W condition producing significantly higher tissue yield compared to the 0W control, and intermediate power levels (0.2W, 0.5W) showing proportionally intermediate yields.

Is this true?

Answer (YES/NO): YES